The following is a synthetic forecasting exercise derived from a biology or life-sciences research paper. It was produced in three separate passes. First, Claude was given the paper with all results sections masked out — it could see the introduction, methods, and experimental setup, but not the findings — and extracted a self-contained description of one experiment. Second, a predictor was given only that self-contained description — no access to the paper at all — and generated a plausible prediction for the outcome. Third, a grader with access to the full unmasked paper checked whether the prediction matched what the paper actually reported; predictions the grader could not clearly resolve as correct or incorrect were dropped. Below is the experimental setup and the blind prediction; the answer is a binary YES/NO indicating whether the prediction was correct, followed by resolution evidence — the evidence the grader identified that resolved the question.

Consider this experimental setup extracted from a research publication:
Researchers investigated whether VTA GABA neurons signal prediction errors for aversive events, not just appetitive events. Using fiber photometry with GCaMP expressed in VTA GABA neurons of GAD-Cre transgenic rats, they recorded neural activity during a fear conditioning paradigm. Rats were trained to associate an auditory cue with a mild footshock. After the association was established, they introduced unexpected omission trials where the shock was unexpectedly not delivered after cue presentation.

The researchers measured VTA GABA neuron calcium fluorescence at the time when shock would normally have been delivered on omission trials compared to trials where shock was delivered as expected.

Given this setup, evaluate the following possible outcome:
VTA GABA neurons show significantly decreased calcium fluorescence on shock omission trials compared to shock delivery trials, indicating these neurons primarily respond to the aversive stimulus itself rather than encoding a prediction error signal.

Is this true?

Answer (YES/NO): NO